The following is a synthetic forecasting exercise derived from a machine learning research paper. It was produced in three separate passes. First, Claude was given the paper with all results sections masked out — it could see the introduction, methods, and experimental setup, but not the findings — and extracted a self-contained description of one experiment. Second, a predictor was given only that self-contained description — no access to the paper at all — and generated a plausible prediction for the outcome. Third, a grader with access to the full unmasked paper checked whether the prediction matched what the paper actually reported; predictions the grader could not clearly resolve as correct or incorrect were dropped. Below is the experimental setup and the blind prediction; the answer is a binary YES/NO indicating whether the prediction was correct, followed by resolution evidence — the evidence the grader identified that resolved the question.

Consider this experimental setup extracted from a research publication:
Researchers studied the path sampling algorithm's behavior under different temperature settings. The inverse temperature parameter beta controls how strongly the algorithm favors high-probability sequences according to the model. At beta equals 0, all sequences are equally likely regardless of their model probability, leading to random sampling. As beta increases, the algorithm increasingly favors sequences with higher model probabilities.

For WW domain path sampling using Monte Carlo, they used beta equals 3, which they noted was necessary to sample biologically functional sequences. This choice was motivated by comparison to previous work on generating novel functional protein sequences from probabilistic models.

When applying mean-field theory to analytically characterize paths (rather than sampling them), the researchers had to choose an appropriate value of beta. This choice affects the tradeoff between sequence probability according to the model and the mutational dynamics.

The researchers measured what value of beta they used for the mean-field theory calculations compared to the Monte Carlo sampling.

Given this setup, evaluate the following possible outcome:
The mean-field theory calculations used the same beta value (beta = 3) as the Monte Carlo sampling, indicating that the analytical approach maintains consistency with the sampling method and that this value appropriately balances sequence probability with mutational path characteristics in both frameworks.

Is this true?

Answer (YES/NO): NO